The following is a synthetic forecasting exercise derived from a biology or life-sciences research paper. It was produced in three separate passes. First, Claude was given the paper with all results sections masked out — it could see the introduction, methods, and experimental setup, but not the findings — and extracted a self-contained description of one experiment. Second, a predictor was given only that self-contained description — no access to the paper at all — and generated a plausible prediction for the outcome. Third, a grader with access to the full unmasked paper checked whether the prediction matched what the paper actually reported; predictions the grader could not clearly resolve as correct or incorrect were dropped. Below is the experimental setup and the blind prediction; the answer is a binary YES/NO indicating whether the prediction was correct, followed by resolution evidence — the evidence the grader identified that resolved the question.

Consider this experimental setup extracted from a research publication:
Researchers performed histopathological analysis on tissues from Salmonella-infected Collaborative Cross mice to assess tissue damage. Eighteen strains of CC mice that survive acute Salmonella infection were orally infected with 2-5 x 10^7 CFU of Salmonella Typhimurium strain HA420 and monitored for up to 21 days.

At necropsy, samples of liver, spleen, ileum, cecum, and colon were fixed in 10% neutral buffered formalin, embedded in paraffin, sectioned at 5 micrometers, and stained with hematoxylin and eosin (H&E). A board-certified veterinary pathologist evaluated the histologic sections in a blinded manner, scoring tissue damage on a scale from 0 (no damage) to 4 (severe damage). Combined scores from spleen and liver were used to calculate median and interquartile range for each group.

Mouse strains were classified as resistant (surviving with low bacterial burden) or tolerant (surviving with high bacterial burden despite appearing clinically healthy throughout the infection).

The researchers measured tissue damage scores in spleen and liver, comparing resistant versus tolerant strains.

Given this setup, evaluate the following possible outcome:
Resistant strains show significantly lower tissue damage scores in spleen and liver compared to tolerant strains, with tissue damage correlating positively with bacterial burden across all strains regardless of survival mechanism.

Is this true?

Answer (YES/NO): YES